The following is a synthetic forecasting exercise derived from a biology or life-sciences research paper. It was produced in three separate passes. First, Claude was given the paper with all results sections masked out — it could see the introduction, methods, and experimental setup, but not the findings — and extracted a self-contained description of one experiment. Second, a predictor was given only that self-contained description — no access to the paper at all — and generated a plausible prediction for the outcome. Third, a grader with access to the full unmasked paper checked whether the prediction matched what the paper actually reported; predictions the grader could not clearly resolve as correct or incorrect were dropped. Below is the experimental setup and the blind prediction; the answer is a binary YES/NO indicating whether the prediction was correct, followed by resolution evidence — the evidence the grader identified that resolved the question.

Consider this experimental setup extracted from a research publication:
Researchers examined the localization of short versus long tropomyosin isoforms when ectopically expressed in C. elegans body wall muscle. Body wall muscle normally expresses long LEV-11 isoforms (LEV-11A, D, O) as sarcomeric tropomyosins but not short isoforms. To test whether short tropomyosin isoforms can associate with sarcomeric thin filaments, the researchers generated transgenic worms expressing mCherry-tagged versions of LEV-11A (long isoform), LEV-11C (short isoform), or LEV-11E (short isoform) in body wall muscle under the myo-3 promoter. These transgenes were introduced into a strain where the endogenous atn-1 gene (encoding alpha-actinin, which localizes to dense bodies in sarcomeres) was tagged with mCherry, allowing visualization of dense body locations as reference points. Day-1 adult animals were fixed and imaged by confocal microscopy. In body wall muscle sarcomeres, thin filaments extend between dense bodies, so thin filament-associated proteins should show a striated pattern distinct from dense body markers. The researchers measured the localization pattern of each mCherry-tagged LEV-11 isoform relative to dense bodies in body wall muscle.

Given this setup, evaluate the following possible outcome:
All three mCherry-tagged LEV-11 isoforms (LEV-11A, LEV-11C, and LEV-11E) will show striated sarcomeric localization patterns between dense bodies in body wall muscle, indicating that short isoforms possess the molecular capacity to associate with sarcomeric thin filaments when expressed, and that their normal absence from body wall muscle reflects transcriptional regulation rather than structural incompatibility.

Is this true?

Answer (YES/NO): YES